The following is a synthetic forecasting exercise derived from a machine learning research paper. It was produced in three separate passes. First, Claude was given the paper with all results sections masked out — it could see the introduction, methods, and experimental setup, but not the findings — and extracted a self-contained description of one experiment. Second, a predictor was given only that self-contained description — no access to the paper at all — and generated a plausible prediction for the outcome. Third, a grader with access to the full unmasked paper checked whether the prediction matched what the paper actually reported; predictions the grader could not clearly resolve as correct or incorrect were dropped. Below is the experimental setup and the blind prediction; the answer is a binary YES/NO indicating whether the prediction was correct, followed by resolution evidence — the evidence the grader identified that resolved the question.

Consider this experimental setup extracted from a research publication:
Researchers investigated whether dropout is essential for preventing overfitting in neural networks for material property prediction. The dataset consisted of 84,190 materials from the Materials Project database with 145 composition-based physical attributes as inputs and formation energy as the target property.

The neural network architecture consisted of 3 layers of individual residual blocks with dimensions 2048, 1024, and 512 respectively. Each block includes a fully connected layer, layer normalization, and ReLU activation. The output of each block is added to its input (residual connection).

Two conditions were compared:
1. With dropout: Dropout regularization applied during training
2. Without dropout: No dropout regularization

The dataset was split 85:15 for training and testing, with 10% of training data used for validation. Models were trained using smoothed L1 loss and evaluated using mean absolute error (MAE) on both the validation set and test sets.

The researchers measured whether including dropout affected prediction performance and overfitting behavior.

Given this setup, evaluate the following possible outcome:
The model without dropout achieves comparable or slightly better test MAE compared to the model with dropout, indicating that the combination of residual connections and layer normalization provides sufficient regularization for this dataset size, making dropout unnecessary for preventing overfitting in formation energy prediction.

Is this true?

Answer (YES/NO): NO